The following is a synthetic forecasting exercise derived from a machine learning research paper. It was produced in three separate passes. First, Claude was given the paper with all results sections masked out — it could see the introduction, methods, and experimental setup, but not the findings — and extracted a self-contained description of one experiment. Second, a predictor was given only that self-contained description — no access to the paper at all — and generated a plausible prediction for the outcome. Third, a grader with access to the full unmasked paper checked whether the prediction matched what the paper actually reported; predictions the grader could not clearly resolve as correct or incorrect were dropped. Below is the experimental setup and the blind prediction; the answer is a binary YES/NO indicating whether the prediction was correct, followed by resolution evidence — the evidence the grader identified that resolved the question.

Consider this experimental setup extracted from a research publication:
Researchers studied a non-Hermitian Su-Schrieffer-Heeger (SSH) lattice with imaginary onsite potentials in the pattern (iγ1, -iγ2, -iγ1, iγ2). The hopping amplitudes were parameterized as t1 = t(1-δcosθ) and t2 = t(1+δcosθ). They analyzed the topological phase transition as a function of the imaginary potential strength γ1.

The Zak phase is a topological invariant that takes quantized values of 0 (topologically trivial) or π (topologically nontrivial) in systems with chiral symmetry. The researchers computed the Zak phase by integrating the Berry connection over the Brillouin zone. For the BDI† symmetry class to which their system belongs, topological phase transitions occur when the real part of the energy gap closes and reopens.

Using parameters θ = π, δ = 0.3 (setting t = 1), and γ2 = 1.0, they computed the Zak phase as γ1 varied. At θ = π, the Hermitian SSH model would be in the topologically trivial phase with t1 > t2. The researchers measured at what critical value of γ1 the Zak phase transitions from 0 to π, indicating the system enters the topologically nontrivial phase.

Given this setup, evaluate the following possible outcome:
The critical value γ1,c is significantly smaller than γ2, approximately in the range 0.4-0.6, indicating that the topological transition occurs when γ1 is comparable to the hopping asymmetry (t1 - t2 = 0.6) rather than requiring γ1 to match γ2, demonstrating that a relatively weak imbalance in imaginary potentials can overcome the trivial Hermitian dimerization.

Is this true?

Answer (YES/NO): NO